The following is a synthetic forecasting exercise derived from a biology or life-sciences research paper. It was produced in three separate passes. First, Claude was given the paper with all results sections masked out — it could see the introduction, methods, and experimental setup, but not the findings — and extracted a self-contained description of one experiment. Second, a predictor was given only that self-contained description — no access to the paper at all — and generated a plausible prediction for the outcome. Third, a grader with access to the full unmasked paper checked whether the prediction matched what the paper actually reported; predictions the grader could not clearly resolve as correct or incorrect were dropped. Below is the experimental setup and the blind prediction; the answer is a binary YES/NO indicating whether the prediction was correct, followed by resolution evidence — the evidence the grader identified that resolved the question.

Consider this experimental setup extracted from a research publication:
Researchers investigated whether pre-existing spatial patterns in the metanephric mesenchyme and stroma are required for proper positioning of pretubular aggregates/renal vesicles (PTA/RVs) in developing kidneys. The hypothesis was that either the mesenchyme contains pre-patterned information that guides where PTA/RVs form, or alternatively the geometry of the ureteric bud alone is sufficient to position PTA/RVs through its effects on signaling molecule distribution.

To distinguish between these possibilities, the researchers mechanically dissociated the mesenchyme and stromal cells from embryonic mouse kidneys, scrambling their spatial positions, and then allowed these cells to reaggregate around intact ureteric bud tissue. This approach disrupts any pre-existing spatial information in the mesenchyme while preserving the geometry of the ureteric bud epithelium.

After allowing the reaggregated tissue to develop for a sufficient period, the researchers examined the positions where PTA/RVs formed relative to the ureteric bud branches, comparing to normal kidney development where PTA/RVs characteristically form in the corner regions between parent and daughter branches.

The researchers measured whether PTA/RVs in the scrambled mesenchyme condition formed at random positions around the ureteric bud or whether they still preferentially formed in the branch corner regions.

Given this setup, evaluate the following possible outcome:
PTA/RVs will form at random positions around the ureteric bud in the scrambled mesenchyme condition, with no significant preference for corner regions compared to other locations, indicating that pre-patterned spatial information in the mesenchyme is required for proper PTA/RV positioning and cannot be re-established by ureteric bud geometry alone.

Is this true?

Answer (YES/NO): NO